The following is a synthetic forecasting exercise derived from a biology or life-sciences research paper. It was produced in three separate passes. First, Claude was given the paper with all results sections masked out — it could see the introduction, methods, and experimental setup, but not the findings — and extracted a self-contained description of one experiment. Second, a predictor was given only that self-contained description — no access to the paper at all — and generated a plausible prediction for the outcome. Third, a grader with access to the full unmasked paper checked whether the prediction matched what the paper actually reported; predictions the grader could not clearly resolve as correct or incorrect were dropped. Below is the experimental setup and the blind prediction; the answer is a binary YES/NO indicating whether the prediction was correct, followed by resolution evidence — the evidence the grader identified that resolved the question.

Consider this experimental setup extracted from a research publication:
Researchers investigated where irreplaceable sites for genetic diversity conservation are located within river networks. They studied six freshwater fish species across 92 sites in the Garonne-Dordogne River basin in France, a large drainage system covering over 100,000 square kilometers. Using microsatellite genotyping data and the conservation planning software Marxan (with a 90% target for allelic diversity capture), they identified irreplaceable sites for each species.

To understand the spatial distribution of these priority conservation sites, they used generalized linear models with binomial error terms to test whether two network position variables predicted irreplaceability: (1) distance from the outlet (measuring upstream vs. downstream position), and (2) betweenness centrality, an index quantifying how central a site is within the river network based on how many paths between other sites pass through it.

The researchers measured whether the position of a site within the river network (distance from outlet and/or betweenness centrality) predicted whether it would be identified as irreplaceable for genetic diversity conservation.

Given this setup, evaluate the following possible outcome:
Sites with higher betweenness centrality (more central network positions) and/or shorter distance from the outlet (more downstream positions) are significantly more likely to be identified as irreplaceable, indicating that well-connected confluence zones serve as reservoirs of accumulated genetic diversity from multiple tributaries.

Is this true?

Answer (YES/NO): NO